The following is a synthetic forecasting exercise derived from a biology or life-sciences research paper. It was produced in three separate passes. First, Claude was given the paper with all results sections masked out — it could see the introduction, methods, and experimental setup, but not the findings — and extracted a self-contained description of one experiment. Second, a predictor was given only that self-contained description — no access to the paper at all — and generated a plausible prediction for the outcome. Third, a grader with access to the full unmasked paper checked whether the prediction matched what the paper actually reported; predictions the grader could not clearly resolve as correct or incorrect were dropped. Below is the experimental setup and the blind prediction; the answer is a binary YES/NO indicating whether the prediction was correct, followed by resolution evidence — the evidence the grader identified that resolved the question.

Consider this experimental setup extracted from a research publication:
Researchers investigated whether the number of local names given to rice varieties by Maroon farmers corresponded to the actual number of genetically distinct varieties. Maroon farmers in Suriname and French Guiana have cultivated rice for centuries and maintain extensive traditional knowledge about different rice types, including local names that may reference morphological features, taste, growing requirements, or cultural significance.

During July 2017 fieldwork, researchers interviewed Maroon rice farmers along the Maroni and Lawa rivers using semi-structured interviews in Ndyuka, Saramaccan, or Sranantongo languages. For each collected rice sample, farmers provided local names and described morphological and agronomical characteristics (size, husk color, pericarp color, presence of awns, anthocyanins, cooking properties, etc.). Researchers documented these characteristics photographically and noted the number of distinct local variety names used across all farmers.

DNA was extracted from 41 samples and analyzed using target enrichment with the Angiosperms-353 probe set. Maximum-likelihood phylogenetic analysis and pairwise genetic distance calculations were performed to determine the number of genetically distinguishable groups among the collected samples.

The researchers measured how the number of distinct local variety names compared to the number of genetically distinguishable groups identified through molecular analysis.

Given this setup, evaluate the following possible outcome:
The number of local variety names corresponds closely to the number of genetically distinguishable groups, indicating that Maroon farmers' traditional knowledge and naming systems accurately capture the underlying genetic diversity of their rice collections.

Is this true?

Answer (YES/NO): NO